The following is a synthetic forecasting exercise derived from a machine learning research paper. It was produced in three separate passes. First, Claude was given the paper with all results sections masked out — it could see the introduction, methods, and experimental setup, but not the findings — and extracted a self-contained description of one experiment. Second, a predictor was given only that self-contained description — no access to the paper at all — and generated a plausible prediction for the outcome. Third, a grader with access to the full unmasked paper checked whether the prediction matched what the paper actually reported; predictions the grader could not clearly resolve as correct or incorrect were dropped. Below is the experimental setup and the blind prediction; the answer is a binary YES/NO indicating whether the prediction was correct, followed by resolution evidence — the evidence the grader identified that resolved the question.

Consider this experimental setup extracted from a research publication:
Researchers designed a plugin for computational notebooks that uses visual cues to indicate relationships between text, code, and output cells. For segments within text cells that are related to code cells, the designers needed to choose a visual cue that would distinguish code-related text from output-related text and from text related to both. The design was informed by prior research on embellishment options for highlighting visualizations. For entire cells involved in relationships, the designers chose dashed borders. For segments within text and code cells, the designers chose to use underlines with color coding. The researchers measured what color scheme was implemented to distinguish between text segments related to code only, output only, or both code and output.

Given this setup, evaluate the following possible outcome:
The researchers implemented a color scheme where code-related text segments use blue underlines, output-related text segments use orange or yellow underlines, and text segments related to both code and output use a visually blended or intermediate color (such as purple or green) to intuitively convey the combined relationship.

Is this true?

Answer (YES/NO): NO